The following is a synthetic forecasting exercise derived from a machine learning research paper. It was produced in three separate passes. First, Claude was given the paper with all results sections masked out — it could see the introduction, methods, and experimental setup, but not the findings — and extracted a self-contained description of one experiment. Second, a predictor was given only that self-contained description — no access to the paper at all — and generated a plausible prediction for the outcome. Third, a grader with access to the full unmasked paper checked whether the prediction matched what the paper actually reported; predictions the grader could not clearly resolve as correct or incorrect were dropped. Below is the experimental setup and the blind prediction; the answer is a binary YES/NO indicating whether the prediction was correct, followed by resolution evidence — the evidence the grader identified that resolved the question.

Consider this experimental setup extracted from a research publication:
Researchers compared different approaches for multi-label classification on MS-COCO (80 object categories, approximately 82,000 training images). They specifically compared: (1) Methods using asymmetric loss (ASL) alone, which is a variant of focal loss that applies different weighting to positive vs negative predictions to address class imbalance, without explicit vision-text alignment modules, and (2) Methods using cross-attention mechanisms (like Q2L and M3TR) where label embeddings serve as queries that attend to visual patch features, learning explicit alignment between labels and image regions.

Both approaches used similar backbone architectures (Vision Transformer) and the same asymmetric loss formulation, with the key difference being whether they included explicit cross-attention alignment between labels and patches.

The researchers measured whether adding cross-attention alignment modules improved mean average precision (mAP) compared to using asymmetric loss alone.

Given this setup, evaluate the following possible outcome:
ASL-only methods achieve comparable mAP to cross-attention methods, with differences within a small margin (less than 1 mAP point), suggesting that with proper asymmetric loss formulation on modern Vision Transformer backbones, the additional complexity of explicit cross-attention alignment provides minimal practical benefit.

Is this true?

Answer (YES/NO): YES